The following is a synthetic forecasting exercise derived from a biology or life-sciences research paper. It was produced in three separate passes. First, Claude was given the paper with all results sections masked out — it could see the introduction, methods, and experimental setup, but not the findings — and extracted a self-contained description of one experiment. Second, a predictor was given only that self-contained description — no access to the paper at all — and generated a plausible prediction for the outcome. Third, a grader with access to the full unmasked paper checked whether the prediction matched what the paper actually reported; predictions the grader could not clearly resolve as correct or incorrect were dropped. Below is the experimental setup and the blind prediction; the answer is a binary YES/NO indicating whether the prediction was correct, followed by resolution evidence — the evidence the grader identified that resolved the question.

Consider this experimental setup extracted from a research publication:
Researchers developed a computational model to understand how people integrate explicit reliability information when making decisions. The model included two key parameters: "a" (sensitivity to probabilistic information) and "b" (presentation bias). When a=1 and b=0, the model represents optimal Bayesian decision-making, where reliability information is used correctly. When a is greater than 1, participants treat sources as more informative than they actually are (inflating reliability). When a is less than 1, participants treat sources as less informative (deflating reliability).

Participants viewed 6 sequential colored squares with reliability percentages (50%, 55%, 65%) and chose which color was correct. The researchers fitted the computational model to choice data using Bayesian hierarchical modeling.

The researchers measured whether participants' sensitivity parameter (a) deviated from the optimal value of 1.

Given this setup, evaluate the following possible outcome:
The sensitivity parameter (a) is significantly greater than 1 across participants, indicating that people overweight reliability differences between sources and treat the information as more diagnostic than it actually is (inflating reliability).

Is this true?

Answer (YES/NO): YES